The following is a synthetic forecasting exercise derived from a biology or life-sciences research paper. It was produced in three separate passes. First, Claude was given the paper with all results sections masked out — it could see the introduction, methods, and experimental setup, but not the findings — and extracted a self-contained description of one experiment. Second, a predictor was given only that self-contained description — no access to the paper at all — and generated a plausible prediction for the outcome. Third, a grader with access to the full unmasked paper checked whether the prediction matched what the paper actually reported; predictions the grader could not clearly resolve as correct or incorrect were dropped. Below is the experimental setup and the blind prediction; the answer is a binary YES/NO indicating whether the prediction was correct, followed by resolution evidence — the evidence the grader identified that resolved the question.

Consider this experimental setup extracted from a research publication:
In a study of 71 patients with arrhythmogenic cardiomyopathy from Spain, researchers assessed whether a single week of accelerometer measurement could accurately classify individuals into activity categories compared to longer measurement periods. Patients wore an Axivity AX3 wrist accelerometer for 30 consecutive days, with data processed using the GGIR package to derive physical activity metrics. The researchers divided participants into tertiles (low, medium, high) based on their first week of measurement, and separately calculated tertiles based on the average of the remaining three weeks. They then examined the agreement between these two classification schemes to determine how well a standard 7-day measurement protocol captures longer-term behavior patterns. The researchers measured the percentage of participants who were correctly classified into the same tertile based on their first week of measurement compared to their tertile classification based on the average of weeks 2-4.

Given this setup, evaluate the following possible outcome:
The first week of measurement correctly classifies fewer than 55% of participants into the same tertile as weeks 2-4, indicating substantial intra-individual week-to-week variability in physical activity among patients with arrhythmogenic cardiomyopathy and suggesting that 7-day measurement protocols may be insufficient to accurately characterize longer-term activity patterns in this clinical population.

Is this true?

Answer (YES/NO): NO